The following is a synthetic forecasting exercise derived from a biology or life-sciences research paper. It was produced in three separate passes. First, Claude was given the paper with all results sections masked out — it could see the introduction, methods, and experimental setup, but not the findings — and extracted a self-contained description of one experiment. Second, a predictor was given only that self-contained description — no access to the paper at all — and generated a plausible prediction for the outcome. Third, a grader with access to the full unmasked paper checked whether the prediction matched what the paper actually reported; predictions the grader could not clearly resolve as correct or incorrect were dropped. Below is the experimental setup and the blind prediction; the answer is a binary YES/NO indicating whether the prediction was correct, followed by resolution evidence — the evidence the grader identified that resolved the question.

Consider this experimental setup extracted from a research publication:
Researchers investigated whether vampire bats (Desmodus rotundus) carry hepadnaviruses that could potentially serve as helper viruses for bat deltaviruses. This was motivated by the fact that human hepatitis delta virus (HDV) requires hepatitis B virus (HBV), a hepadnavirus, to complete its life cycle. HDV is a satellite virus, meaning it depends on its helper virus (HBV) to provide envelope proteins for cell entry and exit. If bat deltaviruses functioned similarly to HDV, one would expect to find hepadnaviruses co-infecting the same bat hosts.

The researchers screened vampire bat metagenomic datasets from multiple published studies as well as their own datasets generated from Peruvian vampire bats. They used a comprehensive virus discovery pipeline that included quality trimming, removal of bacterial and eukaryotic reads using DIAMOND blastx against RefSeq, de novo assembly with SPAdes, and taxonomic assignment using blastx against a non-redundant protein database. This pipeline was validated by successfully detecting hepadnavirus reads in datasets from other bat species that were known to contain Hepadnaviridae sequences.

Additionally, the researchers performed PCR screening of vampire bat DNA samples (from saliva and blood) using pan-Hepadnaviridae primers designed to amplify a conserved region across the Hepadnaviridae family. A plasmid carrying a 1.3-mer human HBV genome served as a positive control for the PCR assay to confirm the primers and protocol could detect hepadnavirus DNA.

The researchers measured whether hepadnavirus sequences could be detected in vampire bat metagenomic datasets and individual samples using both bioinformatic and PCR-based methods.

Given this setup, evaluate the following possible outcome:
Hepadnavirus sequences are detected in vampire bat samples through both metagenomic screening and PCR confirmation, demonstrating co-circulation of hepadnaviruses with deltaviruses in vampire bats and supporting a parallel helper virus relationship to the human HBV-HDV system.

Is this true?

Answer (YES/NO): NO